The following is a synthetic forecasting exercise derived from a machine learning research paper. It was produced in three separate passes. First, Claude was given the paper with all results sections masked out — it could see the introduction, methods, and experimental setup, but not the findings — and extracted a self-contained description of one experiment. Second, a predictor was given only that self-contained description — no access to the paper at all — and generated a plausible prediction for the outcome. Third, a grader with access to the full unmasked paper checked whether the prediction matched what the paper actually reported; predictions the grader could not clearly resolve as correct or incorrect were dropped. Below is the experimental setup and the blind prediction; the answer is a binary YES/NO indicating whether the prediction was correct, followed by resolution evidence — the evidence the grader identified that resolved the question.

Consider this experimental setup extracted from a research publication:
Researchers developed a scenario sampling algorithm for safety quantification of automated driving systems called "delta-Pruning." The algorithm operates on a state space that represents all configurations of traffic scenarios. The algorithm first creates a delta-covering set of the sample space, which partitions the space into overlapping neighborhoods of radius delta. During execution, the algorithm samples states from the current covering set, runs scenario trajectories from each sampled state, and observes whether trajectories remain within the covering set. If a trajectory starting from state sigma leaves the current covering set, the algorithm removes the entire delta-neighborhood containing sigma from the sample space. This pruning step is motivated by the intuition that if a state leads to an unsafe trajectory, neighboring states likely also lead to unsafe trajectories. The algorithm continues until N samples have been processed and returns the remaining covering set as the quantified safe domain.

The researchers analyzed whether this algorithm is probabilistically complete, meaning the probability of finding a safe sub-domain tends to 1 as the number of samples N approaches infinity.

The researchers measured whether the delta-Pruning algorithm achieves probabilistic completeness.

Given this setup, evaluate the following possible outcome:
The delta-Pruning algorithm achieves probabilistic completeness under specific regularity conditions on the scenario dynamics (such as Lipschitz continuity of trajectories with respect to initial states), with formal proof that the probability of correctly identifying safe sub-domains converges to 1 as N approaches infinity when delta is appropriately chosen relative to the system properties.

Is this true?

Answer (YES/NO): NO